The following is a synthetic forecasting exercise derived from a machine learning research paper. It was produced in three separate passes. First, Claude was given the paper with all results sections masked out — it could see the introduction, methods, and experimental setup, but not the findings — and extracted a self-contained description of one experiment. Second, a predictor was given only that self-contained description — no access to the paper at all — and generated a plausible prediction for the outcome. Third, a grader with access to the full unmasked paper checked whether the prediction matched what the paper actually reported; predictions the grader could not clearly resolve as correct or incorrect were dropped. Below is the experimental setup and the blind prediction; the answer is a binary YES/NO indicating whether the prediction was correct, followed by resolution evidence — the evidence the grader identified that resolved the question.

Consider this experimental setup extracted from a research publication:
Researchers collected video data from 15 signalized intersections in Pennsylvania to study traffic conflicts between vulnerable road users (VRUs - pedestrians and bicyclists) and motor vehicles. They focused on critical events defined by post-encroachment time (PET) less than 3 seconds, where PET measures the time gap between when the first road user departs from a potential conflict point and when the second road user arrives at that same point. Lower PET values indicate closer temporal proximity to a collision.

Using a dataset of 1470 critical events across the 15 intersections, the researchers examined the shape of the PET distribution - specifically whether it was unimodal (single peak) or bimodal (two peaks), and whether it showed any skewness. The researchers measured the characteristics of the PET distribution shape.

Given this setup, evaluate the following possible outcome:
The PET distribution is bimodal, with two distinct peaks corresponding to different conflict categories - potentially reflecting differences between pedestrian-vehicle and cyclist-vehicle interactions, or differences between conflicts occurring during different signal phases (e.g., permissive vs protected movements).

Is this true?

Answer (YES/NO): YES